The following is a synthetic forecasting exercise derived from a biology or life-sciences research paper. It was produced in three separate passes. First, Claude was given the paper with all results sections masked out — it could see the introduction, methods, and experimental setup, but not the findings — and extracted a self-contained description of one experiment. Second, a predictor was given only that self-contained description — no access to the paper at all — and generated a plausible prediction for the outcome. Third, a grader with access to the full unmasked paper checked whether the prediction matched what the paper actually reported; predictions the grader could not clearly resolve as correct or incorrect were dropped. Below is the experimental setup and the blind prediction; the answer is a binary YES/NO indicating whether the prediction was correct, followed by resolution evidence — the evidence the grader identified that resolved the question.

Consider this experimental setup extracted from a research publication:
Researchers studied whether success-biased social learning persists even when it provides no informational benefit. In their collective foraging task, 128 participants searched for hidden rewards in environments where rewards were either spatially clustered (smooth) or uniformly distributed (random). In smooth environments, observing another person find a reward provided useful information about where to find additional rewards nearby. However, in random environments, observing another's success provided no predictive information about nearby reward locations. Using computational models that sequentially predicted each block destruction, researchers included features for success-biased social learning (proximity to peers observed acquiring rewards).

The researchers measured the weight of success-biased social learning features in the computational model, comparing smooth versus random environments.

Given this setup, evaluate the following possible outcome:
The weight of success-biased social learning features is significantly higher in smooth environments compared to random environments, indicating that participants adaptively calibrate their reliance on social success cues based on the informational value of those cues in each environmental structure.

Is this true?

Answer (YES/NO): YES